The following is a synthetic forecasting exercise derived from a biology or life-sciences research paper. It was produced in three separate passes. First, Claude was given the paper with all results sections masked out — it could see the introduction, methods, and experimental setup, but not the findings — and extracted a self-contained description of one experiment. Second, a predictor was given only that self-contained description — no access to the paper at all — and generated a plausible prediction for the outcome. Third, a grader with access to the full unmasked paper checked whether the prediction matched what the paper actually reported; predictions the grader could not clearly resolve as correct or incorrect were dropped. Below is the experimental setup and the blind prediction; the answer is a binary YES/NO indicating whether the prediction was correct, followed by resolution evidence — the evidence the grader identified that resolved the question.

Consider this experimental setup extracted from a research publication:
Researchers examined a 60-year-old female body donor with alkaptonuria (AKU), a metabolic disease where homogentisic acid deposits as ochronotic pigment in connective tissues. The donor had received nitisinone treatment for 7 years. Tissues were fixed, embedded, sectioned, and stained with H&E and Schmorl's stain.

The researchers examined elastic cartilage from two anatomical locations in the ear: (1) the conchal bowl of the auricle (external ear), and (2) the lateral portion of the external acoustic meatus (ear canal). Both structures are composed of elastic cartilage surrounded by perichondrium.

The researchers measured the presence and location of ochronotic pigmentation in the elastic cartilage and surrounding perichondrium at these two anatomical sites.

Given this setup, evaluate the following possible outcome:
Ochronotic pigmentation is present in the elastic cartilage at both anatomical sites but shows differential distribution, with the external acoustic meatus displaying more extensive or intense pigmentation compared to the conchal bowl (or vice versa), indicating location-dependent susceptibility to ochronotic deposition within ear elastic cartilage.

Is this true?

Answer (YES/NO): NO